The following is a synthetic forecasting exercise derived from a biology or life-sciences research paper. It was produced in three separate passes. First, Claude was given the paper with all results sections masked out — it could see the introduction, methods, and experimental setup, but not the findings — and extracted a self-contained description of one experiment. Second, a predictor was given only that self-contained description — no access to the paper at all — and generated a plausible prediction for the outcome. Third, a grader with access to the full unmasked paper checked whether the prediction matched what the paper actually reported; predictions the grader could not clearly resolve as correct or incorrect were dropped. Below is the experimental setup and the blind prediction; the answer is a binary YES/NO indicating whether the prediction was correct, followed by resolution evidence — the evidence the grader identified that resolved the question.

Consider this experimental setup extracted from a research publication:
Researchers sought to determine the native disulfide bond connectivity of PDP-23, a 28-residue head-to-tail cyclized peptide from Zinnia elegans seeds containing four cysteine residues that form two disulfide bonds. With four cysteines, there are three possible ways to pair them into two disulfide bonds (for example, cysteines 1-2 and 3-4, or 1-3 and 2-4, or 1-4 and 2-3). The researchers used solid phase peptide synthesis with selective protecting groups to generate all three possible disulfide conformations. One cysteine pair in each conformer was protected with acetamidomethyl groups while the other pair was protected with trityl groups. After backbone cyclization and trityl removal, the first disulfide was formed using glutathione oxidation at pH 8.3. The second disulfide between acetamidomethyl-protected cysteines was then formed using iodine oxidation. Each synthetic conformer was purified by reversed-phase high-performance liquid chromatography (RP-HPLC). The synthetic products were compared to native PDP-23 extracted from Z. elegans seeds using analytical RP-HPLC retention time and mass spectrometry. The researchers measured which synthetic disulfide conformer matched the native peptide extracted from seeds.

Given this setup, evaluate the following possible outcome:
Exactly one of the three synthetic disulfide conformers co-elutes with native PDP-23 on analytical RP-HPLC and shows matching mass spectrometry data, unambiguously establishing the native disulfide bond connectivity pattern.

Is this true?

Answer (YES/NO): NO